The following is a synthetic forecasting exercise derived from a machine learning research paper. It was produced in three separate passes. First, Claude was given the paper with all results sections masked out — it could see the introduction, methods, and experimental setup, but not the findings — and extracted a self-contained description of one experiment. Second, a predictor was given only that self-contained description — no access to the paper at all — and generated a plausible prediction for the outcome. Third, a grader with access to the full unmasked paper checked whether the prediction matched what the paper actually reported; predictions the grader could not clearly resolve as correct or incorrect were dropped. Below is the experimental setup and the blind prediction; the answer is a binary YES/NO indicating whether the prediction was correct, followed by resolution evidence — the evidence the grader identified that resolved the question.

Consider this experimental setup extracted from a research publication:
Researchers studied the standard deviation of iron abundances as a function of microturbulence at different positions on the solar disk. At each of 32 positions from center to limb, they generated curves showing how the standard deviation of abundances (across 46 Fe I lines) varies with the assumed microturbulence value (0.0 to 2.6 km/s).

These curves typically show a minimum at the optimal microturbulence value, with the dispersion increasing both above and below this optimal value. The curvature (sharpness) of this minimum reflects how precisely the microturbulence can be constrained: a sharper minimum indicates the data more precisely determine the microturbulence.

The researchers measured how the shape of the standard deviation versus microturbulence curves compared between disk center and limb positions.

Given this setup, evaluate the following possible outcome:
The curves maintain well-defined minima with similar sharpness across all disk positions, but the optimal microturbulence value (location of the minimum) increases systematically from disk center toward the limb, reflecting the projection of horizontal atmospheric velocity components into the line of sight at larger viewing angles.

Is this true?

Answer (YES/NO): NO